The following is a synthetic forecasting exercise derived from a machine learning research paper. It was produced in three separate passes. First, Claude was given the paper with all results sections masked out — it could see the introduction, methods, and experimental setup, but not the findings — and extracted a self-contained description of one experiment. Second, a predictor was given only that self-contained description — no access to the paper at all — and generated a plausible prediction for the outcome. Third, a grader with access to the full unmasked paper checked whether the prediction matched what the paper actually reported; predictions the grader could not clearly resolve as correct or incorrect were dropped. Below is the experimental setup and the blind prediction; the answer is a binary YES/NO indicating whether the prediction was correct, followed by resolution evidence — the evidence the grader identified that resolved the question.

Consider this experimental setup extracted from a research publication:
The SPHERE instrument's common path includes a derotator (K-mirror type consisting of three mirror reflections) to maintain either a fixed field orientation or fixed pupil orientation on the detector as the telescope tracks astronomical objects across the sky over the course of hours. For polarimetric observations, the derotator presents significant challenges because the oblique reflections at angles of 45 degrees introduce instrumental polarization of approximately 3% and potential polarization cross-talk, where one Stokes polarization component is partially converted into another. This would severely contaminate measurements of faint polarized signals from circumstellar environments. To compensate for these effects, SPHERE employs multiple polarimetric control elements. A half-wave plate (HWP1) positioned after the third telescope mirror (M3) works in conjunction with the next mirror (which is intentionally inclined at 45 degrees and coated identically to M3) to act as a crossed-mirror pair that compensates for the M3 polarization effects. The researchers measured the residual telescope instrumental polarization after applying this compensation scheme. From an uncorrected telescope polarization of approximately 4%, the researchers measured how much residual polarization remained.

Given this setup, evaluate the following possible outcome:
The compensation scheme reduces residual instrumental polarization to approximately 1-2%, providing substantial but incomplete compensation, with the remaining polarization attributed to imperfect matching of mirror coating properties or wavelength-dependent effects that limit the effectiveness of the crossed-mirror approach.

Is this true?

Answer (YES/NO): NO